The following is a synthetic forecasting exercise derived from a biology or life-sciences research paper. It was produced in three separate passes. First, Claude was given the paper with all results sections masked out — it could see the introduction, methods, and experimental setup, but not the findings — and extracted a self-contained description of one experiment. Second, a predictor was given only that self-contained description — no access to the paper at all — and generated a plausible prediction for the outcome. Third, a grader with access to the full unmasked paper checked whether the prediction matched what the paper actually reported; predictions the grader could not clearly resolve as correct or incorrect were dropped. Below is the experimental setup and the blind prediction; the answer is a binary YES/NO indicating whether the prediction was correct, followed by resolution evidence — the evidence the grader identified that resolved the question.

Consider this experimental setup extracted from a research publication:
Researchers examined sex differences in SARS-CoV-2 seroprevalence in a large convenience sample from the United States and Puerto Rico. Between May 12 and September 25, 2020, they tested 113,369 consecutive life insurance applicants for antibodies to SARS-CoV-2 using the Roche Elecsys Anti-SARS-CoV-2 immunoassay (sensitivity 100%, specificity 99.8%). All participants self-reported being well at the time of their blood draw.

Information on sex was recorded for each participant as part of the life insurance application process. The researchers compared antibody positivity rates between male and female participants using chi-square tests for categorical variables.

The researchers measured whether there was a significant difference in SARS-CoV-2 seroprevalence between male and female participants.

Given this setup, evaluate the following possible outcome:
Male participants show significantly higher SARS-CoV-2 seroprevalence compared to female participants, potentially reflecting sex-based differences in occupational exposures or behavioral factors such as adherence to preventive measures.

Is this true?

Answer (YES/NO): NO